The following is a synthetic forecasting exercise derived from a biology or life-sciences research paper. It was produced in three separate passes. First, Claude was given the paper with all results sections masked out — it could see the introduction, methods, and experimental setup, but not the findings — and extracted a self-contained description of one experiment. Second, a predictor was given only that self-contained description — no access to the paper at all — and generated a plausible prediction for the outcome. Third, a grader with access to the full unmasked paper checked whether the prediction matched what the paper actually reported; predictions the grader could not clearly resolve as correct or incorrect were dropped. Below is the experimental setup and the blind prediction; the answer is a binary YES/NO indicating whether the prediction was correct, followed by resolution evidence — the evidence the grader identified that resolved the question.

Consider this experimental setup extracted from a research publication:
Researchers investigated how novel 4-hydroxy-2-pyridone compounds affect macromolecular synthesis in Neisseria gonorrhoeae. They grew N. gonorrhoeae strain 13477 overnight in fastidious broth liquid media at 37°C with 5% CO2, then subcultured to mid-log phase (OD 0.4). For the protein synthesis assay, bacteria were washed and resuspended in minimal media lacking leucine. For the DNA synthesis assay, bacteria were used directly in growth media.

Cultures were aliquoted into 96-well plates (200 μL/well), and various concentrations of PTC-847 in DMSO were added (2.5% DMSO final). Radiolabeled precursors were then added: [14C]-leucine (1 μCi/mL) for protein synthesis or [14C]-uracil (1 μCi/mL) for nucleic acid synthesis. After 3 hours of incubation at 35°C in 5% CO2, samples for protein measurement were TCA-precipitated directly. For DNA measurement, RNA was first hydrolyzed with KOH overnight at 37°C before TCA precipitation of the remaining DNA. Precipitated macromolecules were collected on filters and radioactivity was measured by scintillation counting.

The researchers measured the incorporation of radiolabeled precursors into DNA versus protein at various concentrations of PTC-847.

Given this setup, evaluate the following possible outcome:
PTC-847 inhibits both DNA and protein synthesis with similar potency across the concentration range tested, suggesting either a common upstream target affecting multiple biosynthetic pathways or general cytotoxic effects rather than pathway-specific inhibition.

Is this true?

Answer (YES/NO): NO